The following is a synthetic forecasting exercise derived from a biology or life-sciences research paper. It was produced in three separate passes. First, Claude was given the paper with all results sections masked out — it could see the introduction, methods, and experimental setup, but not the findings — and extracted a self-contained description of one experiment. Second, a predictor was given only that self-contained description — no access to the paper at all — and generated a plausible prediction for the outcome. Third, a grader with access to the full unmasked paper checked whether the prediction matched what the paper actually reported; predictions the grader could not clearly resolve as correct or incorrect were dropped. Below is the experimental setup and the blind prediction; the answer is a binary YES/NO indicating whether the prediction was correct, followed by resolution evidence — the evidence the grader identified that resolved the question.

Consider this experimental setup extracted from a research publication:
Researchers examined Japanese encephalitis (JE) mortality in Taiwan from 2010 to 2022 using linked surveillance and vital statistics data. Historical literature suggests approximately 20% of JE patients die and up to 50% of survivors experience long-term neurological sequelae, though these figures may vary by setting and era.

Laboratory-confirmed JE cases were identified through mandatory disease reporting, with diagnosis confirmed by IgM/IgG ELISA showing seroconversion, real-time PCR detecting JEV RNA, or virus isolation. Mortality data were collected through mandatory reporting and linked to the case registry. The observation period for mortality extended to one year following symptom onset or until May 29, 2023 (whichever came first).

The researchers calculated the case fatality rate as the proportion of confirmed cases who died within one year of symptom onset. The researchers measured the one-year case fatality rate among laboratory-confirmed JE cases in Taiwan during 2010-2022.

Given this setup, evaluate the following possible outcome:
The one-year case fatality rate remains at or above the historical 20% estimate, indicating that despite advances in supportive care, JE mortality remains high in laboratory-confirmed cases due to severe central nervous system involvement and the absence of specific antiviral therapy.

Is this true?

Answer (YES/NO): NO